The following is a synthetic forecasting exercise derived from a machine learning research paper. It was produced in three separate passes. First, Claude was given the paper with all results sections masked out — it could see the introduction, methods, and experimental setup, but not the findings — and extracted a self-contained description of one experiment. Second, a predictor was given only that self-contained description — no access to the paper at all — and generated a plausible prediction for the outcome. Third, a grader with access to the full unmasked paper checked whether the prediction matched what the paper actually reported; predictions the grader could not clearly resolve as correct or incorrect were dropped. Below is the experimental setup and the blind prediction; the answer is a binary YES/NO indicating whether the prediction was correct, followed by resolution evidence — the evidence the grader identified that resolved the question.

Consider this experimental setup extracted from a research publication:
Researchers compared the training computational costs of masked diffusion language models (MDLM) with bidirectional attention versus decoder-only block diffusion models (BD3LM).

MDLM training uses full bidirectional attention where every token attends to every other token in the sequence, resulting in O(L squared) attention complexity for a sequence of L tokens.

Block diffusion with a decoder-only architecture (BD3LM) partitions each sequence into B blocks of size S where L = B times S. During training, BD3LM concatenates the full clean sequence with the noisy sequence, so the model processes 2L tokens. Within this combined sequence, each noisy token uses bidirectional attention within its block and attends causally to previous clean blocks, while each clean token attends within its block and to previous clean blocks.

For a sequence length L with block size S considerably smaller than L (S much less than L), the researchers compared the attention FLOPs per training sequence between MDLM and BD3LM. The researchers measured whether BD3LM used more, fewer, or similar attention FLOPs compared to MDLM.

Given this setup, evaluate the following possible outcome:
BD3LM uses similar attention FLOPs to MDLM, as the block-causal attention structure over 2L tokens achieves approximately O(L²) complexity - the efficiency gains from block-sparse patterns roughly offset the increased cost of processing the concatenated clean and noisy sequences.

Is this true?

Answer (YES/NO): NO